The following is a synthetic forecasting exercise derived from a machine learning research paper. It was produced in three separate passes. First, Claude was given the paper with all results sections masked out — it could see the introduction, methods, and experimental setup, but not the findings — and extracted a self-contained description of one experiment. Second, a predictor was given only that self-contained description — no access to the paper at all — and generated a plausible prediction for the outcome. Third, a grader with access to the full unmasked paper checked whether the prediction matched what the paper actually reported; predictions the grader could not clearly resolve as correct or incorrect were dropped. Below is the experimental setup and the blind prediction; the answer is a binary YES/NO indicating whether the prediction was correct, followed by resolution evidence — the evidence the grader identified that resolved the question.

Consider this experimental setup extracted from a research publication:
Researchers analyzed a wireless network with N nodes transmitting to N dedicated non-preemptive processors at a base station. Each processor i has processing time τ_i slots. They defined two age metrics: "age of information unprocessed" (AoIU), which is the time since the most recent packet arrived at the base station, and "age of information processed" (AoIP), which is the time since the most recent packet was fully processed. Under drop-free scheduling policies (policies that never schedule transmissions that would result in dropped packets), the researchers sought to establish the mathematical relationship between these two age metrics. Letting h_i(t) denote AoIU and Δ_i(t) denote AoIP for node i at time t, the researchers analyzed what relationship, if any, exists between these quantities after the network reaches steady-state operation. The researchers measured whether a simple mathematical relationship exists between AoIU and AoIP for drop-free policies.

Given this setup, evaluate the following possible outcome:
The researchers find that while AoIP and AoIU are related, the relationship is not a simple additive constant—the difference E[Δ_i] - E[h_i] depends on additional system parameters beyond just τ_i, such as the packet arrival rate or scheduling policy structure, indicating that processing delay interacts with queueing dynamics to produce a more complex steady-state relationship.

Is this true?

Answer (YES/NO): NO